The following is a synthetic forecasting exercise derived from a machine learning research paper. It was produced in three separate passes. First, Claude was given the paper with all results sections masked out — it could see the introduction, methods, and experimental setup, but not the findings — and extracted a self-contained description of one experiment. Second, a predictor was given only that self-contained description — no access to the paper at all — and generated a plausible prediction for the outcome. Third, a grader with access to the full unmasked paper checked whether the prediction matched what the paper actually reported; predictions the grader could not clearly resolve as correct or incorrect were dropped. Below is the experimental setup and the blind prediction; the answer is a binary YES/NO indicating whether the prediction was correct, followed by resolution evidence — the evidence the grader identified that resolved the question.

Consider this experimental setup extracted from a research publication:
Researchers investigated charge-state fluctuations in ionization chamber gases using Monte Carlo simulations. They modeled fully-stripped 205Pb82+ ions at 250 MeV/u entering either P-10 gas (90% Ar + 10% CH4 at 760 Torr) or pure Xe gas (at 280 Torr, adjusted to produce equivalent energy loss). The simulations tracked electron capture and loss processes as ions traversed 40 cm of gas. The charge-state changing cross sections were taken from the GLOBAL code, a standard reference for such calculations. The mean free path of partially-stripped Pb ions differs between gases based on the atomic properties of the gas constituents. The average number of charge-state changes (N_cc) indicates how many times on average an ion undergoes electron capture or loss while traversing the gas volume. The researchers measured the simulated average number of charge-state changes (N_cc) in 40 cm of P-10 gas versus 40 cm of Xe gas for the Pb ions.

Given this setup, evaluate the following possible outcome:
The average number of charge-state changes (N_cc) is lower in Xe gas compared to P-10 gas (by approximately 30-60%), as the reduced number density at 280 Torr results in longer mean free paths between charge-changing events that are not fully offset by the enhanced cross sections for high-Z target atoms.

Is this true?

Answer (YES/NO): NO